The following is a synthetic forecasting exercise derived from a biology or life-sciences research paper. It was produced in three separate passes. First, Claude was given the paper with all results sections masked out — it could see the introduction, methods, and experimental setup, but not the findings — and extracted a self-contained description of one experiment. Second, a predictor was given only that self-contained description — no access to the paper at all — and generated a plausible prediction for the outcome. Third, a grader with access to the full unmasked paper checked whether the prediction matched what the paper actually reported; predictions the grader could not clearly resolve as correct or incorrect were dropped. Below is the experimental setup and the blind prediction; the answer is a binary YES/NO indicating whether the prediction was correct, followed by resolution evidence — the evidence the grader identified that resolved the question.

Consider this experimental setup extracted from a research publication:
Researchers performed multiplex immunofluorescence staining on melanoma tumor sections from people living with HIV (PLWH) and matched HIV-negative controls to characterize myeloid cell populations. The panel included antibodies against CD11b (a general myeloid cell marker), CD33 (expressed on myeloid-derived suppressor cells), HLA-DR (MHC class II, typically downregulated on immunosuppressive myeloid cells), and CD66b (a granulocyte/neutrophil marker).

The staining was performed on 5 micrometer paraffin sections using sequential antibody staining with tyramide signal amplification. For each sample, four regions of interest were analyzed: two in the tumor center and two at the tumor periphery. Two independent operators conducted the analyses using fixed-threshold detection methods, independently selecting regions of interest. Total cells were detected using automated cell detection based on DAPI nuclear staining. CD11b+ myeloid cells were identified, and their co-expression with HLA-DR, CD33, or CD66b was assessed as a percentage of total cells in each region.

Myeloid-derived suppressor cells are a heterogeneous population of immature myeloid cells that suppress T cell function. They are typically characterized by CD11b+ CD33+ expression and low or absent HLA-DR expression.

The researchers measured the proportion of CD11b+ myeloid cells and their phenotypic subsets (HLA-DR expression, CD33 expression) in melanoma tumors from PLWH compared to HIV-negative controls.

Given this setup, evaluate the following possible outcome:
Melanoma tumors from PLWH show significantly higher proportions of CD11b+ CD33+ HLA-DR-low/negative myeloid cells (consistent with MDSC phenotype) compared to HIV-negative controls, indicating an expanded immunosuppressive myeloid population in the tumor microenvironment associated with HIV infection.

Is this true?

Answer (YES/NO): YES